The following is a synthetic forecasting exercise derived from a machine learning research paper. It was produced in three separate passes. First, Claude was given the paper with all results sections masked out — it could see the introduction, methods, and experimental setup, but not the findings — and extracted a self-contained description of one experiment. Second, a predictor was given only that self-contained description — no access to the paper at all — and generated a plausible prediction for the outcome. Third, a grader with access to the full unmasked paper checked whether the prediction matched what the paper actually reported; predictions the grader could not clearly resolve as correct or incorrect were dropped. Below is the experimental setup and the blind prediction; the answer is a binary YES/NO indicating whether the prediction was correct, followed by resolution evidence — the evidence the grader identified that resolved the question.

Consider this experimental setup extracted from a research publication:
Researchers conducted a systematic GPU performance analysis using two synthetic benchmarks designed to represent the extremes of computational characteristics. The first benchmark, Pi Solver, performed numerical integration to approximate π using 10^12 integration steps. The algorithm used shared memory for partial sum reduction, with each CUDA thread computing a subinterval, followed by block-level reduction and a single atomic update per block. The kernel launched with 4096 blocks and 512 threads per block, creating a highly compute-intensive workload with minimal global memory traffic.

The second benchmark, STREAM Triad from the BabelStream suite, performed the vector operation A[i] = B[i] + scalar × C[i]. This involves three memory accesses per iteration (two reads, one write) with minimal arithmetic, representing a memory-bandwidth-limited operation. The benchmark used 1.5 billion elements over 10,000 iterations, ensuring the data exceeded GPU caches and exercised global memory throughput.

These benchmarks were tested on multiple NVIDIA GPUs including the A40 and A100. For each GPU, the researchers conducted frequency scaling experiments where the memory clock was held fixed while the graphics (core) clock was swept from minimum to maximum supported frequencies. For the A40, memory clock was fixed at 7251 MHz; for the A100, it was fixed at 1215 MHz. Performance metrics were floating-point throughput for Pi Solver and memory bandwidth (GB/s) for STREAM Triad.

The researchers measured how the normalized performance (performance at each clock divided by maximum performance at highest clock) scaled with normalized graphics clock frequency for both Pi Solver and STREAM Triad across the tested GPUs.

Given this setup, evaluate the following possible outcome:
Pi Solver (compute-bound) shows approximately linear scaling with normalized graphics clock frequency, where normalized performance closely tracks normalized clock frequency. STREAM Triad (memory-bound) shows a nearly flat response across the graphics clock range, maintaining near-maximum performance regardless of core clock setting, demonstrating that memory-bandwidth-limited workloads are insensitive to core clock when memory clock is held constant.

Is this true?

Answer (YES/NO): NO